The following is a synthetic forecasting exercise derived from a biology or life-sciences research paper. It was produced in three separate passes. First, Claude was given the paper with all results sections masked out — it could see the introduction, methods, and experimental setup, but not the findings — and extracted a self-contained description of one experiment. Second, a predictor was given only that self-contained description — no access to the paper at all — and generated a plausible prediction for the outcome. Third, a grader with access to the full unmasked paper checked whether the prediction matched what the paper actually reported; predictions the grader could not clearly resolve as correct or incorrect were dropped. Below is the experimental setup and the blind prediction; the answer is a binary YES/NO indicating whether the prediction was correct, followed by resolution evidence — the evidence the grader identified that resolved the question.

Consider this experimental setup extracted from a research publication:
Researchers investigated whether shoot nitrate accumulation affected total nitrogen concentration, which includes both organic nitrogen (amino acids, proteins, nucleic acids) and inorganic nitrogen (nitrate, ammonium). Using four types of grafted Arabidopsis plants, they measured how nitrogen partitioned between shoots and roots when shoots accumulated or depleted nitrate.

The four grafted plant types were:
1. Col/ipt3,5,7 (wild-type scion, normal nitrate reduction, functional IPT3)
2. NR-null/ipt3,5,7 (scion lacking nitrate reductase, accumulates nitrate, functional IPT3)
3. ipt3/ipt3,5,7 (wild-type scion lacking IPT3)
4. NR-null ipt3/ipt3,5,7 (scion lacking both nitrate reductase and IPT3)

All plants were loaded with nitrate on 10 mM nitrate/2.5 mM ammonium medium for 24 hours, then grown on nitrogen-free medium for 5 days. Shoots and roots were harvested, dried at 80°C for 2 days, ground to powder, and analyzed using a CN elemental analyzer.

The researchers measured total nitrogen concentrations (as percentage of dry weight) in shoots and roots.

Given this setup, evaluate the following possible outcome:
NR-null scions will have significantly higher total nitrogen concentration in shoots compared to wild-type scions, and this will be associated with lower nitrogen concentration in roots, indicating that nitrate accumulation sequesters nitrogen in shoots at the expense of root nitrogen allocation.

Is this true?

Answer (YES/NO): NO